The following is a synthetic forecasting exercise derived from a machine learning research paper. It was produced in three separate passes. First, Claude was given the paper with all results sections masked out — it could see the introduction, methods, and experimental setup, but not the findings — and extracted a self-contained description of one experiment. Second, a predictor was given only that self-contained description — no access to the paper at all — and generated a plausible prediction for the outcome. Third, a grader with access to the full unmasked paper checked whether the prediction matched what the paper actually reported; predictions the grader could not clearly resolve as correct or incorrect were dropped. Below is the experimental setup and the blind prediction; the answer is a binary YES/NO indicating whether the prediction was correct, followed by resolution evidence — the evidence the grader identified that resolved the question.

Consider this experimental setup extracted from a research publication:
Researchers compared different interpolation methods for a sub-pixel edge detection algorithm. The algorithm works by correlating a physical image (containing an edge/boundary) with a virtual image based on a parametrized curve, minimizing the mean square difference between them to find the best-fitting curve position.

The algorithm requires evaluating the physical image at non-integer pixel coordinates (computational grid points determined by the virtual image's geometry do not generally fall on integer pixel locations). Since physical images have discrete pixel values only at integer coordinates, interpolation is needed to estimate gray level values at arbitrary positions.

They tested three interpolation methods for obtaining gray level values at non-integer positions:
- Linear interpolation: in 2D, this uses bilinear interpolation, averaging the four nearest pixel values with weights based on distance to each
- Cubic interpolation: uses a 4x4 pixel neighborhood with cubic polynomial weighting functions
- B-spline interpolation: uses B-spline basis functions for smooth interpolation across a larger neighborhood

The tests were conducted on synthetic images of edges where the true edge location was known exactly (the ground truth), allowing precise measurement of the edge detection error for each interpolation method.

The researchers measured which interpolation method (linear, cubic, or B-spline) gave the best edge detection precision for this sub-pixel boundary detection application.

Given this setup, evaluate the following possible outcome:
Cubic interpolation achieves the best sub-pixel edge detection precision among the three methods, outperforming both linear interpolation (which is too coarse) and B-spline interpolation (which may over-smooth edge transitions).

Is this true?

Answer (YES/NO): NO